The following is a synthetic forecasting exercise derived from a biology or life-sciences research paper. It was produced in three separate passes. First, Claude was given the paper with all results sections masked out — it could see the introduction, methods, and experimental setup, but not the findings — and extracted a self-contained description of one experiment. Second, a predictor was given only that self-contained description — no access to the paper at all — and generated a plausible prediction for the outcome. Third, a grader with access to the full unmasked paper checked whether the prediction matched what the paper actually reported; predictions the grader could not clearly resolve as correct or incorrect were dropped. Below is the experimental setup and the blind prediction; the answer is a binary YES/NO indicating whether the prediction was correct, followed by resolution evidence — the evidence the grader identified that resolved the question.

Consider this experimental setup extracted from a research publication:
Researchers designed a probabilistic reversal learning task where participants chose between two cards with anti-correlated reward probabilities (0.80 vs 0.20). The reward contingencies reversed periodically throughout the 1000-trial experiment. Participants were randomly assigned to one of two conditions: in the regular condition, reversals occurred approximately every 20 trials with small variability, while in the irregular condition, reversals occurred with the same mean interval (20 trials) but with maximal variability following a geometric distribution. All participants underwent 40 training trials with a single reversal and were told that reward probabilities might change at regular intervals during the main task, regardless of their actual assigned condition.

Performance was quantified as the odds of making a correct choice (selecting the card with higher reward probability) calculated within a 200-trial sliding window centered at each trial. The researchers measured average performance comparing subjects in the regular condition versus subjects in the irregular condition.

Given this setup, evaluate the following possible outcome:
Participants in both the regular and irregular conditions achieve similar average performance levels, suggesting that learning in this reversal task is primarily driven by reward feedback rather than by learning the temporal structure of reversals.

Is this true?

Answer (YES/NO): NO